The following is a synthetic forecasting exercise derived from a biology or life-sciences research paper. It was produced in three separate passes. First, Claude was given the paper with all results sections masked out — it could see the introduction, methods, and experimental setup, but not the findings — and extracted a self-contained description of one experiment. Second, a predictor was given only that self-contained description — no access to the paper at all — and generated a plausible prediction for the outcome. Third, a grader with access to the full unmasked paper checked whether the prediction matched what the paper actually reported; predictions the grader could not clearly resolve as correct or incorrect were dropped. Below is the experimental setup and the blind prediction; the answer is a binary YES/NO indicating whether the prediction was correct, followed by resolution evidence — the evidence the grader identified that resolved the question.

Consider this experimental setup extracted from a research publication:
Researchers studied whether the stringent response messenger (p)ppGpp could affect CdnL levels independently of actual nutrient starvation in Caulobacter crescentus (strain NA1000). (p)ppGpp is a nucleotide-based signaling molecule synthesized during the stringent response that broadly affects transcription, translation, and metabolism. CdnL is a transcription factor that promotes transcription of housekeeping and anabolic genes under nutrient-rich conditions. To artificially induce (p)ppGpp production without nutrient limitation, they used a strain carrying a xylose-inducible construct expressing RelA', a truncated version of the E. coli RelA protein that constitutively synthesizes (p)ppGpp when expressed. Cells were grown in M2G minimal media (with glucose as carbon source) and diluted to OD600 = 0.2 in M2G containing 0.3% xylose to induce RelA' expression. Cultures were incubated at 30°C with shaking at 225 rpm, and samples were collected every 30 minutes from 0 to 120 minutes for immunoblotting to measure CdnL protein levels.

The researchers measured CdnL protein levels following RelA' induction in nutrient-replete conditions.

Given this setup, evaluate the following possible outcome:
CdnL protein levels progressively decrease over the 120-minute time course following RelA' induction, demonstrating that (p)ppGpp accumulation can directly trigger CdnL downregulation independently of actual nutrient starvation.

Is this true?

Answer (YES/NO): YES